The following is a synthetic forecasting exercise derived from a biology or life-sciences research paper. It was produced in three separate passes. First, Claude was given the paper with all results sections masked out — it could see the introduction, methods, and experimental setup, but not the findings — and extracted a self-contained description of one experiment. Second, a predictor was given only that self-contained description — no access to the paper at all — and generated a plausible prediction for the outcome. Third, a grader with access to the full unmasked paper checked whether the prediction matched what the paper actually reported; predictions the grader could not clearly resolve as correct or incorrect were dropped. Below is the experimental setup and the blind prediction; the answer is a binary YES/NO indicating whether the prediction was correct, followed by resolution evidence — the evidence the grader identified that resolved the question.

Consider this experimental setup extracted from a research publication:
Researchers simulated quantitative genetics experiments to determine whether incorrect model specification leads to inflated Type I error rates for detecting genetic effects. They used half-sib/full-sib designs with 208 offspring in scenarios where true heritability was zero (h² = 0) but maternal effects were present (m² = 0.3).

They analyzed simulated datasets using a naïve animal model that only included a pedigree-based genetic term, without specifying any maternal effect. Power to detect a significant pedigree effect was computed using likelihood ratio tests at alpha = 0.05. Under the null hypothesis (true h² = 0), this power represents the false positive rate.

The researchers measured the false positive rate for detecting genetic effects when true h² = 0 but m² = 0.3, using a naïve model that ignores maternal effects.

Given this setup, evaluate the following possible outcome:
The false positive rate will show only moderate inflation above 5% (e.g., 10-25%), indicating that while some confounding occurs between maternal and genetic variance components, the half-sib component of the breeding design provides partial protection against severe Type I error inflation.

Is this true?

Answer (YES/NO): NO